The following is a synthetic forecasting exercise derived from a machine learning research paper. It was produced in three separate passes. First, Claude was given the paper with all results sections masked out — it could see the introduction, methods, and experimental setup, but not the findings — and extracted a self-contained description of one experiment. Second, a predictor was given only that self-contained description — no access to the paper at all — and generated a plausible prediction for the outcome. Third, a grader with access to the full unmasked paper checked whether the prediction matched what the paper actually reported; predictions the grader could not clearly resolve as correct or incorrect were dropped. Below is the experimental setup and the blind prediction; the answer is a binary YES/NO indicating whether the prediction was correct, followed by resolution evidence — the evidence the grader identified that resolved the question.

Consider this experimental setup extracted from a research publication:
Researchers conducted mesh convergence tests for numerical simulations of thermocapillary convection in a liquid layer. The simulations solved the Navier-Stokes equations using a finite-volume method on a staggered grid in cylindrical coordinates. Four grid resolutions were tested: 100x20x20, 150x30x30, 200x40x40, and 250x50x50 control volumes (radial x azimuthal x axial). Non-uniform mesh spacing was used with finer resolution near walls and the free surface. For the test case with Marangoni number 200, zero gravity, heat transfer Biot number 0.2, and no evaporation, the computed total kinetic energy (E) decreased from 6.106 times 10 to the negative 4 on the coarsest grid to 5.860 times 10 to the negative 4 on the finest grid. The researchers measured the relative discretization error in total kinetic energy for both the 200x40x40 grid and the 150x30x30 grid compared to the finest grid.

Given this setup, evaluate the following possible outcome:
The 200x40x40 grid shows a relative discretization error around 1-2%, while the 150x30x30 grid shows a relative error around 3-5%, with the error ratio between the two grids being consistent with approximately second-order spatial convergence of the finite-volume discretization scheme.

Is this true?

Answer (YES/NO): NO